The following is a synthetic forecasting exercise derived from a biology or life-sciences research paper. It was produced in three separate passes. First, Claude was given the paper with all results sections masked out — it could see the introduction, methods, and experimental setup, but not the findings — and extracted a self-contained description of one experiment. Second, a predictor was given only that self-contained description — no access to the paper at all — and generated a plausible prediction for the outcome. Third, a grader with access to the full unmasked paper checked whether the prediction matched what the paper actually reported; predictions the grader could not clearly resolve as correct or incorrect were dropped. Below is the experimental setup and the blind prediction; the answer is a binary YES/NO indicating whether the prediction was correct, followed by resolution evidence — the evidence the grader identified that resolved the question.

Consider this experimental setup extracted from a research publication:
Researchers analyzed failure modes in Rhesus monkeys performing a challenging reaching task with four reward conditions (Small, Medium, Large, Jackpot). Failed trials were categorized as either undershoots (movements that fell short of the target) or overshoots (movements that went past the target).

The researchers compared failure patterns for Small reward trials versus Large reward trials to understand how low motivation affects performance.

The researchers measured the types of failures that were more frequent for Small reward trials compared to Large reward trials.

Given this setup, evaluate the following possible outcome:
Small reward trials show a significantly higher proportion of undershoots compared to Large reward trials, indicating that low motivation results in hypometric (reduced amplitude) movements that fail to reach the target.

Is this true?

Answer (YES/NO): YES